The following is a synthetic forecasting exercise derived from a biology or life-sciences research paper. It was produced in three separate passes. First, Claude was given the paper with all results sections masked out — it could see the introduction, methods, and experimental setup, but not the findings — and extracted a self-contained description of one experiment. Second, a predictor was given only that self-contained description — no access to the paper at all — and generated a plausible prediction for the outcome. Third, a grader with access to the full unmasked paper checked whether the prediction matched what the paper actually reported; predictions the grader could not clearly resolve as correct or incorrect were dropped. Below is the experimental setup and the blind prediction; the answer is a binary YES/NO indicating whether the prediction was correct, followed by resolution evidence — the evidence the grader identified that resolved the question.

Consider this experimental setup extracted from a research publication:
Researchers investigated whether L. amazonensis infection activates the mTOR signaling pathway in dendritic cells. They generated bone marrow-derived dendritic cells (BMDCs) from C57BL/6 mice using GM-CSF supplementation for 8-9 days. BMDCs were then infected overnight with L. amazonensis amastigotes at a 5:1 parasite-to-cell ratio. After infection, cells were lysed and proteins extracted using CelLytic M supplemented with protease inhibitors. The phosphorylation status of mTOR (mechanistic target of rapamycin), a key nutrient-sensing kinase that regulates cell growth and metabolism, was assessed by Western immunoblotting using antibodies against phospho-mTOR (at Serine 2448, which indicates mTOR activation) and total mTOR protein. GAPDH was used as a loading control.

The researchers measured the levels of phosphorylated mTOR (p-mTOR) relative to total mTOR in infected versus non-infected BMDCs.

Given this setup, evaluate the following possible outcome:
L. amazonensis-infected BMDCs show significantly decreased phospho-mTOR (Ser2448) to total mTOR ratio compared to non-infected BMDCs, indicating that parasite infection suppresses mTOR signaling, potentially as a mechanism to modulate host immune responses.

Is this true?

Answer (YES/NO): NO